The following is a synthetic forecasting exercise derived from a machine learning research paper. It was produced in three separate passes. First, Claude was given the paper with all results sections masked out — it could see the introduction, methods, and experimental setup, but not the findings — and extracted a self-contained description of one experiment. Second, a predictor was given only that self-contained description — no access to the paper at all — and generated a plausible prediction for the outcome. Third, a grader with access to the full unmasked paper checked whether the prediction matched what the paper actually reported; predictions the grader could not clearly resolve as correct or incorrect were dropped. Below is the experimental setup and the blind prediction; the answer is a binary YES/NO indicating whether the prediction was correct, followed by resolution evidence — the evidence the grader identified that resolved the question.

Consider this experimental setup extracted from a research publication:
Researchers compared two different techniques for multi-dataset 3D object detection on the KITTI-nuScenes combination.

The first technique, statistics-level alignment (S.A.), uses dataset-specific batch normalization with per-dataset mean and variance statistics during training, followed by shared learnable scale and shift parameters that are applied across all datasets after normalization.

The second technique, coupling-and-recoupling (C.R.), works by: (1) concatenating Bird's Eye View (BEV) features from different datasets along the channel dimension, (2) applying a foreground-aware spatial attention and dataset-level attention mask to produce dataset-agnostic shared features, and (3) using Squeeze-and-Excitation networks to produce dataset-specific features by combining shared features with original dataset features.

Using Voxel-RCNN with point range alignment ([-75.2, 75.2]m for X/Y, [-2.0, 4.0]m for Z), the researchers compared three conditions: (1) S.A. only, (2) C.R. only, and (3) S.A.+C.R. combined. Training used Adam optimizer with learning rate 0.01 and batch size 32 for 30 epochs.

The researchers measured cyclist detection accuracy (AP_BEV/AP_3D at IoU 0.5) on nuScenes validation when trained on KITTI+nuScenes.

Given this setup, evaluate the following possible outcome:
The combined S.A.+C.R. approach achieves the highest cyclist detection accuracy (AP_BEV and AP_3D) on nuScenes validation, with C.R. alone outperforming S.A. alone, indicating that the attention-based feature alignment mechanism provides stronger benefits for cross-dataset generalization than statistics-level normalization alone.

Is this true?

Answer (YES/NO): NO